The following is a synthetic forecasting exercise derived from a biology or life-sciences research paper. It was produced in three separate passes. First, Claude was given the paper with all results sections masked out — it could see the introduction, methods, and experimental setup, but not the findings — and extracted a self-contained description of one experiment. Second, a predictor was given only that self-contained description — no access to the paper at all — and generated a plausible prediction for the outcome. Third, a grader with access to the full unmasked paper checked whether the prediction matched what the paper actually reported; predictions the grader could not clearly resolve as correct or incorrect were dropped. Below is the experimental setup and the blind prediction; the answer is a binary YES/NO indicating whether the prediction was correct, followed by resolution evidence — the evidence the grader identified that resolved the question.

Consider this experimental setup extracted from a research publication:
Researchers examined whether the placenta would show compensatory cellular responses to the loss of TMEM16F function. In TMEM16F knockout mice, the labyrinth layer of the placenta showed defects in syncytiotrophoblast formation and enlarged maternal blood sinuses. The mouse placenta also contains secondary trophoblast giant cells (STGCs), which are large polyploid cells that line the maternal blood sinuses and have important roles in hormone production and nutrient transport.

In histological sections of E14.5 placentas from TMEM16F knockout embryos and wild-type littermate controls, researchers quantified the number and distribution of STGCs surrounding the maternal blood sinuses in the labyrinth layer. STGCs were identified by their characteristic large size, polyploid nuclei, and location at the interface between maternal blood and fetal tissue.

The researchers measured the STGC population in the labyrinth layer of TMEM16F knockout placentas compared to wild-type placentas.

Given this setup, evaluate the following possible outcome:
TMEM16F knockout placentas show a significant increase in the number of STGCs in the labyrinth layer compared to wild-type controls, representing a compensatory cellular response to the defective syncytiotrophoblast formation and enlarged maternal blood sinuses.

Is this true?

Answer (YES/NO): YES